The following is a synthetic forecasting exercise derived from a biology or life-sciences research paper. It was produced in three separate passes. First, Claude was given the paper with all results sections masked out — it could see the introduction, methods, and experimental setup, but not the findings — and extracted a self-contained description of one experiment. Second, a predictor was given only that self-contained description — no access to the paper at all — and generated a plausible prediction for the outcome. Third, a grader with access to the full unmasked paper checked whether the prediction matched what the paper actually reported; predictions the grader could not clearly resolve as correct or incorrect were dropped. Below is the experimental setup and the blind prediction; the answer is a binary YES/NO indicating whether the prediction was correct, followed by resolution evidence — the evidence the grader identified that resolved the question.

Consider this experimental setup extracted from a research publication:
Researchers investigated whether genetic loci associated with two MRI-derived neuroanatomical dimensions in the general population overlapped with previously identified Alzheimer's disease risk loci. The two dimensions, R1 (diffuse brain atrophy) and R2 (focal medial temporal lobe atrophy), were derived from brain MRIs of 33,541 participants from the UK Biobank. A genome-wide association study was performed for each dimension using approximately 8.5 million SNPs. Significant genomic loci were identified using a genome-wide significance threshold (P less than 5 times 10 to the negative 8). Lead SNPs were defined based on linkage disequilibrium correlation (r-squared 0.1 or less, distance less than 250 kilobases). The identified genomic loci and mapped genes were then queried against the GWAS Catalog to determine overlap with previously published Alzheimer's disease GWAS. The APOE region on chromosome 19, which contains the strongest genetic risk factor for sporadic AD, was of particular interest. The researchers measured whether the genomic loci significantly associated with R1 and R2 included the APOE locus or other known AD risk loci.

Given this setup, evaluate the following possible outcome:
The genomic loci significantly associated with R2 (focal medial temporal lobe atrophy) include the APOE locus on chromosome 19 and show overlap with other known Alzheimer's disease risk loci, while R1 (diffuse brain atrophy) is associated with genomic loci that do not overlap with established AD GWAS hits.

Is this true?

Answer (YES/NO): NO